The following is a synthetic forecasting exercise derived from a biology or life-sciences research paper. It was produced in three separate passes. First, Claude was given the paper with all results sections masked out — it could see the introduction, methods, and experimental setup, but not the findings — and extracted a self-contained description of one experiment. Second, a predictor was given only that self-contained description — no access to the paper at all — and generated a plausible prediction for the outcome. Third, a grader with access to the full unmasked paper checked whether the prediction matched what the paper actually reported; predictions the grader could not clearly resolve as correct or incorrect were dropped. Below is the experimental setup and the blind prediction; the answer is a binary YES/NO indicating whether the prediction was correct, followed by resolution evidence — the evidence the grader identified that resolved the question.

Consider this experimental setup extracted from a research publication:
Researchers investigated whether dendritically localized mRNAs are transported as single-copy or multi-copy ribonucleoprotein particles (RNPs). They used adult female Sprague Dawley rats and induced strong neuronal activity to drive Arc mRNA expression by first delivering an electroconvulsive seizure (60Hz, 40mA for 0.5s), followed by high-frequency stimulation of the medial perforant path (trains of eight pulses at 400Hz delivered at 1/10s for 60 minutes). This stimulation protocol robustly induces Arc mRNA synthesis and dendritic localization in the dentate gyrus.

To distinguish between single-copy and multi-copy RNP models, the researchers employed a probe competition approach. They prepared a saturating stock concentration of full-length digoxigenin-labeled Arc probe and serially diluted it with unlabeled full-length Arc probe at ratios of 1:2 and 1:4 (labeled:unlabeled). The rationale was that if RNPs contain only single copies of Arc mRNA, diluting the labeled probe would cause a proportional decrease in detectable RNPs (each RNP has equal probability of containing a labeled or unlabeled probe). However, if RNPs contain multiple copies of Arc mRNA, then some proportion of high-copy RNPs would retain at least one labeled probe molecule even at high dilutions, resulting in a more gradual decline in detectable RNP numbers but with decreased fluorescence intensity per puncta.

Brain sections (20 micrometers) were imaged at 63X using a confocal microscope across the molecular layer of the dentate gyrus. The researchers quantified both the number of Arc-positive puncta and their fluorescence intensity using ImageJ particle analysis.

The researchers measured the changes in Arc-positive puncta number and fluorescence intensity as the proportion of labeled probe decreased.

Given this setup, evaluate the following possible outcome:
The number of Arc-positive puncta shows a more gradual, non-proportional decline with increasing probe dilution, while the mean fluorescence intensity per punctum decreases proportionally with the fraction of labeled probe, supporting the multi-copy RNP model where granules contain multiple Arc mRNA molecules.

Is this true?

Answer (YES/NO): NO